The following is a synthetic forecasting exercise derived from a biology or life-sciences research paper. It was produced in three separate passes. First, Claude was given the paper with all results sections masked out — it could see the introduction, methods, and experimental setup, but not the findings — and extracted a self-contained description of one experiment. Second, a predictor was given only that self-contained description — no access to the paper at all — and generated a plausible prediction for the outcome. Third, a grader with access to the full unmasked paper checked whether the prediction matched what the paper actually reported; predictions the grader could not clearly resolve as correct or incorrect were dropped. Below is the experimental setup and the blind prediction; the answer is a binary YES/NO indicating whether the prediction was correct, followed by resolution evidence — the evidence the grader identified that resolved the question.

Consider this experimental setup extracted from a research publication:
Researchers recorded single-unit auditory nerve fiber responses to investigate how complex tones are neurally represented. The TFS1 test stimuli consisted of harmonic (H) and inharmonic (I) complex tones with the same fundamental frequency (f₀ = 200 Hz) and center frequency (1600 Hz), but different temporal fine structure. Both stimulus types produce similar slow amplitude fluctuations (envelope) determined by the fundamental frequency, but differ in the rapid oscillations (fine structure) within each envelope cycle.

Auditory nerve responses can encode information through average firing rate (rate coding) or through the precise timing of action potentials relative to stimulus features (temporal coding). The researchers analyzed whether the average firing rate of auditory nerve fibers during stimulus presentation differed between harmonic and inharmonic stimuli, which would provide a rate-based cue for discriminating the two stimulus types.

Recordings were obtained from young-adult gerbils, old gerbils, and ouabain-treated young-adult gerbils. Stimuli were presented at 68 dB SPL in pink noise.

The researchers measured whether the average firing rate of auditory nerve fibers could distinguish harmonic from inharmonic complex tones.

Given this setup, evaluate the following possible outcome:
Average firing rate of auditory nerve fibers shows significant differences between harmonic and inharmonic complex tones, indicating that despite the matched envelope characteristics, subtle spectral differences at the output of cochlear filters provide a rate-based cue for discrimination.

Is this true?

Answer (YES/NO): NO